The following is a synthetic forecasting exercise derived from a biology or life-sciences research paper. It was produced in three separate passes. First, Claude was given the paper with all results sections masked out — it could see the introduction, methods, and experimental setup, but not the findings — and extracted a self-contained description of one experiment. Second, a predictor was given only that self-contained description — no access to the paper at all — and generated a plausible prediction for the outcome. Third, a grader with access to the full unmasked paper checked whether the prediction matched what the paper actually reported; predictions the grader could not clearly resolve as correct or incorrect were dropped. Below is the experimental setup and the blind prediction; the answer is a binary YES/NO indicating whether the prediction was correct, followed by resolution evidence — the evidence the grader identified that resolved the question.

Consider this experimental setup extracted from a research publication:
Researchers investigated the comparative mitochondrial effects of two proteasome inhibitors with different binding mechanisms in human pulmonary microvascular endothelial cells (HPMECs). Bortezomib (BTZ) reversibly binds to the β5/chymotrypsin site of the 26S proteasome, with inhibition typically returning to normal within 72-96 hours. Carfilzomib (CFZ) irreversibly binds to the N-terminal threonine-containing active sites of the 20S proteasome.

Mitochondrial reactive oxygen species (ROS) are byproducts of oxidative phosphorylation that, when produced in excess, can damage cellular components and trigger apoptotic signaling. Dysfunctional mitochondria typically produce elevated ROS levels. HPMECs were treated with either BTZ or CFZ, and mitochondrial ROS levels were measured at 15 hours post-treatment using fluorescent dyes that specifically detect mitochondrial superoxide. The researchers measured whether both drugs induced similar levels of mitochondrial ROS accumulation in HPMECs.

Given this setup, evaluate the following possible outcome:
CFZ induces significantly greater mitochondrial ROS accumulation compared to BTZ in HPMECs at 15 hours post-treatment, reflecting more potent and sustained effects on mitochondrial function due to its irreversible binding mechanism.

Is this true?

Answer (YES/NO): NO